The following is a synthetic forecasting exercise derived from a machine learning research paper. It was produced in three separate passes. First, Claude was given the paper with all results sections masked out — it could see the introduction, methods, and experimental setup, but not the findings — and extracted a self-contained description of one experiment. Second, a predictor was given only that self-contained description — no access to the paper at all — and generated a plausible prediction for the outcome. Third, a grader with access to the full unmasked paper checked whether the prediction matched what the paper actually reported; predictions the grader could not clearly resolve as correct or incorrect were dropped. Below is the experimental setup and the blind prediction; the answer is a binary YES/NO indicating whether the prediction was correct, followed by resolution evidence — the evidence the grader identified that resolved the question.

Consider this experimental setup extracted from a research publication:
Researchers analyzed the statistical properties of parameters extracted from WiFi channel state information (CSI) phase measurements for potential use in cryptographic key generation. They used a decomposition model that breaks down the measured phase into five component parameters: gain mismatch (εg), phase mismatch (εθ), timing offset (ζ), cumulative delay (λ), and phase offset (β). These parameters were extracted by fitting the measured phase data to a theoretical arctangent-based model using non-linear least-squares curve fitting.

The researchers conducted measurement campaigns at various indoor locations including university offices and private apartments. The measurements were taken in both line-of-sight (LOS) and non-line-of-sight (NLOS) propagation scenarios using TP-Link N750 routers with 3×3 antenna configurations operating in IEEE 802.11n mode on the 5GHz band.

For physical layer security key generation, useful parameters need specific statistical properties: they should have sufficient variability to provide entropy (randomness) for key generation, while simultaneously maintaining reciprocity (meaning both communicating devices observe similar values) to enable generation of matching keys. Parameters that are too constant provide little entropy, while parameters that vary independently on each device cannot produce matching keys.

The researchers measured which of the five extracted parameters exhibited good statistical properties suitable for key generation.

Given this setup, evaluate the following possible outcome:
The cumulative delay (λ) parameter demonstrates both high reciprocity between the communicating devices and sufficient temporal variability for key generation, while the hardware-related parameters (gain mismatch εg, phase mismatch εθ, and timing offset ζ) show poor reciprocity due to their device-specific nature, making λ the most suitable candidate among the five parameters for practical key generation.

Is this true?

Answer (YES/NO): NO